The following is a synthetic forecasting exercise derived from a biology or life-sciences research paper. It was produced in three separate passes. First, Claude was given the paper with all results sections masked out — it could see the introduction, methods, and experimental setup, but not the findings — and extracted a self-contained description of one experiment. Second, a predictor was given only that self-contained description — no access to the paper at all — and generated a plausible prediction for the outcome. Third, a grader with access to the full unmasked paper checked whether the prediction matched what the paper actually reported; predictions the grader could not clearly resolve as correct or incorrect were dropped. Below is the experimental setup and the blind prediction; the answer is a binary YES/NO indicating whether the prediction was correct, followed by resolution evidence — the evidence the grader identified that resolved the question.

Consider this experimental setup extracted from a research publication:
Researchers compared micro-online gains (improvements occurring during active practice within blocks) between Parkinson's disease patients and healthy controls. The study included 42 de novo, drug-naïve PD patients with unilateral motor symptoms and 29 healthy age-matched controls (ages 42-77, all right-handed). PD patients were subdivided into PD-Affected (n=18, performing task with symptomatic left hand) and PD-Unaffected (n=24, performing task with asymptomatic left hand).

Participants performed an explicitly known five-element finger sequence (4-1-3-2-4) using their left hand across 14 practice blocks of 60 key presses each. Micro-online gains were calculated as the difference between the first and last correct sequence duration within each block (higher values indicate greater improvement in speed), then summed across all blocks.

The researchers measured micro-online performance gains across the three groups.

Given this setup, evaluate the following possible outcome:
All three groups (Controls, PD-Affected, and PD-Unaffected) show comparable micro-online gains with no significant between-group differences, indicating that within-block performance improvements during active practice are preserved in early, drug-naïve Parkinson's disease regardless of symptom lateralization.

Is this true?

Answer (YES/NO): NO